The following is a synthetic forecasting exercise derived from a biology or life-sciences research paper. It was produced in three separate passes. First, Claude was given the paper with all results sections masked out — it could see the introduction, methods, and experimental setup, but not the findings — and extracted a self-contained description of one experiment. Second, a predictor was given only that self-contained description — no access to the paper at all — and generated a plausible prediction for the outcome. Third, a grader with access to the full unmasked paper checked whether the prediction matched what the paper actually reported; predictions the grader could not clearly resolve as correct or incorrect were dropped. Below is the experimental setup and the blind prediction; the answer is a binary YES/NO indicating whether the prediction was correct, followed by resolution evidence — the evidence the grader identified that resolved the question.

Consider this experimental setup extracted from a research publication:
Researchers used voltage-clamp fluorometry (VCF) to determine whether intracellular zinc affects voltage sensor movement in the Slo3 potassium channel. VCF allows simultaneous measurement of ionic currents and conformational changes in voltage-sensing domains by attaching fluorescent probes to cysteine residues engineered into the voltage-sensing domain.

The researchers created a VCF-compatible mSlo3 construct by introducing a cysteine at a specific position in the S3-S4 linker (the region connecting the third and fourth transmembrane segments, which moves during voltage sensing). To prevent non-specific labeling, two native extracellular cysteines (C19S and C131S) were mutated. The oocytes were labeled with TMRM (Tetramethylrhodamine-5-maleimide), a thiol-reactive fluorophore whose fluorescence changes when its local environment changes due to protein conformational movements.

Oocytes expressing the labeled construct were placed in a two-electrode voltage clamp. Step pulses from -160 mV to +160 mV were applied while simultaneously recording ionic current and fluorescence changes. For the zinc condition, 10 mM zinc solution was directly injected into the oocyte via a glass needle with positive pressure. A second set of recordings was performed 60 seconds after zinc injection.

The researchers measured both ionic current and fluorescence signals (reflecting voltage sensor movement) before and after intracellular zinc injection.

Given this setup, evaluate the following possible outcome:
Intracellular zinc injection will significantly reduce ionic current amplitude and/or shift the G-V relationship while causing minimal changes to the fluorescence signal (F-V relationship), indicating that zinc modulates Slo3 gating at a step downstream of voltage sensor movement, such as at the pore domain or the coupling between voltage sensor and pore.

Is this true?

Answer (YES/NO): NO